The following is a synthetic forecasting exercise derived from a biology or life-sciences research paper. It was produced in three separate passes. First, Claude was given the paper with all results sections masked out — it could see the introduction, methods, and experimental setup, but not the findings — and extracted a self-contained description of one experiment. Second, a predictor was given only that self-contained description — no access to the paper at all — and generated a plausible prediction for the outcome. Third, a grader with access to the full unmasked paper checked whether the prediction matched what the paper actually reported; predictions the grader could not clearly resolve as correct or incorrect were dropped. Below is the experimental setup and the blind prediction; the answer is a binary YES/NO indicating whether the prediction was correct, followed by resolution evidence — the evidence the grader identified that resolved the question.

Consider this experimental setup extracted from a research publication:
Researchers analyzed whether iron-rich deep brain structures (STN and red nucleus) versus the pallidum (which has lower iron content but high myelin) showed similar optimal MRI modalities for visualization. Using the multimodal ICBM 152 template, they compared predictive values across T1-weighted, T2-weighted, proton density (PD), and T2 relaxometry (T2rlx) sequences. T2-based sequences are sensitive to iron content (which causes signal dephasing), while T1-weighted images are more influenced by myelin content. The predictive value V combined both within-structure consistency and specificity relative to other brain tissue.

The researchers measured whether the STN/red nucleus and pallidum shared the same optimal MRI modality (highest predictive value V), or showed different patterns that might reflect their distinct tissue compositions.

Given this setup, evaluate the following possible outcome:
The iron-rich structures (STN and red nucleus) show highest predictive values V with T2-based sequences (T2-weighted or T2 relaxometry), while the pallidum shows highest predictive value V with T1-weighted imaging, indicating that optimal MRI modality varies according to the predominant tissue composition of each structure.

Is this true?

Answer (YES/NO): YES